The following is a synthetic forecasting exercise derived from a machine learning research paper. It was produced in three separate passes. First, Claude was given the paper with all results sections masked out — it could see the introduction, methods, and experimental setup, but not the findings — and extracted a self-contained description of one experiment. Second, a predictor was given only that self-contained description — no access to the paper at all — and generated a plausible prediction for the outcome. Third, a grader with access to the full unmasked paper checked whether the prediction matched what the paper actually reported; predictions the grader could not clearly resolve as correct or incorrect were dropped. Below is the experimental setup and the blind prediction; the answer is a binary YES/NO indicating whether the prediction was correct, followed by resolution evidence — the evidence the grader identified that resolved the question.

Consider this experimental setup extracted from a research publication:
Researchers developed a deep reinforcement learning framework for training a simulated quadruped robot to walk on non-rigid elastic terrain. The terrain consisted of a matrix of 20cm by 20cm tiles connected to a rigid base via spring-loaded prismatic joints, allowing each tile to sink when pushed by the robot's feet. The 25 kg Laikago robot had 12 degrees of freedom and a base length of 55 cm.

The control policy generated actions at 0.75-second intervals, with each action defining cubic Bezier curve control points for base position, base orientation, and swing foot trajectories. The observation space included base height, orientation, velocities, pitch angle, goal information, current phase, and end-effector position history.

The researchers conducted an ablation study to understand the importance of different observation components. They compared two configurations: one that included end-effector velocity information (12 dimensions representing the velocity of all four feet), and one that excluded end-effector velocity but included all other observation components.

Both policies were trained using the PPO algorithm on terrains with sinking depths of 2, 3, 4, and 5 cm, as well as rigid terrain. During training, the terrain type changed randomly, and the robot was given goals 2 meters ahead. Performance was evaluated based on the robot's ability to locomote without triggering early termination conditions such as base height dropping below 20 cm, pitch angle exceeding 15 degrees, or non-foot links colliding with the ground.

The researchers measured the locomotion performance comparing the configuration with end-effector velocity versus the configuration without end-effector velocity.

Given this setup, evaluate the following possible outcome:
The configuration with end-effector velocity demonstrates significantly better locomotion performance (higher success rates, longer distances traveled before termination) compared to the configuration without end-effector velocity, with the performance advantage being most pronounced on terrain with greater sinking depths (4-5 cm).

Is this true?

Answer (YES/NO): NO